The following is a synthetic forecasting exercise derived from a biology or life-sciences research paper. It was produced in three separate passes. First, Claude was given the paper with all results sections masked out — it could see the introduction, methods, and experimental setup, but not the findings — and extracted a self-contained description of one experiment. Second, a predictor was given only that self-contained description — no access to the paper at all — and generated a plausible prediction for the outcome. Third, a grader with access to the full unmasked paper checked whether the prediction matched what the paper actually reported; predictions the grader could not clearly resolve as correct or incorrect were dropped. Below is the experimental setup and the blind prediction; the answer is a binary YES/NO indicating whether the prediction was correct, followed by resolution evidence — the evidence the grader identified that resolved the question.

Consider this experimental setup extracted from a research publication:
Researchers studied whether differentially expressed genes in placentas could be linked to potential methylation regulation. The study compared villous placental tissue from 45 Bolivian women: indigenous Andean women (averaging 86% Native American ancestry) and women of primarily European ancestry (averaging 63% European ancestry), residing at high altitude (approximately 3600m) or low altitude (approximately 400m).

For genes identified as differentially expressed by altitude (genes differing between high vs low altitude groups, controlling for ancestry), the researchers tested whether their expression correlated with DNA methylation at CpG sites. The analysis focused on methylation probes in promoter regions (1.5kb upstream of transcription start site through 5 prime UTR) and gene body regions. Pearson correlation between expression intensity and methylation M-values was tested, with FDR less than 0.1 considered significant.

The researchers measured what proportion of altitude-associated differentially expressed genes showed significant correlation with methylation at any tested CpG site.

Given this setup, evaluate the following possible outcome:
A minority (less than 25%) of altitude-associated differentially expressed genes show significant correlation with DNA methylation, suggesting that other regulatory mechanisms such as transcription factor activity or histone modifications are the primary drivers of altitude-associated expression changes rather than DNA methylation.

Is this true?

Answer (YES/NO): YES